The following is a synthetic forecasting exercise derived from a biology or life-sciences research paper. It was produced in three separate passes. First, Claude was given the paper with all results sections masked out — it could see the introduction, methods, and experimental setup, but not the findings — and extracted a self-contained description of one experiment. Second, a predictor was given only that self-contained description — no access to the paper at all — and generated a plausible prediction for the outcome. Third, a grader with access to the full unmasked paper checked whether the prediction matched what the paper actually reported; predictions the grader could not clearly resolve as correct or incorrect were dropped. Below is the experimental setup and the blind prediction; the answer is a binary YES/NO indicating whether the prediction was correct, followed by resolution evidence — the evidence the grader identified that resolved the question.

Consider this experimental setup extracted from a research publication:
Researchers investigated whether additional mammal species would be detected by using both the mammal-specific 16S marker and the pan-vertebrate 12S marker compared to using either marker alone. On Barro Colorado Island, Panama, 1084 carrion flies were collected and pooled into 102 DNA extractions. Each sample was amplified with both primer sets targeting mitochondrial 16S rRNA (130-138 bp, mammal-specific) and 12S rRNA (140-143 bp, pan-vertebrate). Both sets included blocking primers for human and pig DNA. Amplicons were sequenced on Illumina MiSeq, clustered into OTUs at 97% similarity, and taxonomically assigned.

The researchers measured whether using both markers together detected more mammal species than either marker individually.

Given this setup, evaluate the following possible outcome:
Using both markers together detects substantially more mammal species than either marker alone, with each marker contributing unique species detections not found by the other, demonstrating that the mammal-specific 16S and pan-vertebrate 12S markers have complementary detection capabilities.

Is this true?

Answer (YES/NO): YES